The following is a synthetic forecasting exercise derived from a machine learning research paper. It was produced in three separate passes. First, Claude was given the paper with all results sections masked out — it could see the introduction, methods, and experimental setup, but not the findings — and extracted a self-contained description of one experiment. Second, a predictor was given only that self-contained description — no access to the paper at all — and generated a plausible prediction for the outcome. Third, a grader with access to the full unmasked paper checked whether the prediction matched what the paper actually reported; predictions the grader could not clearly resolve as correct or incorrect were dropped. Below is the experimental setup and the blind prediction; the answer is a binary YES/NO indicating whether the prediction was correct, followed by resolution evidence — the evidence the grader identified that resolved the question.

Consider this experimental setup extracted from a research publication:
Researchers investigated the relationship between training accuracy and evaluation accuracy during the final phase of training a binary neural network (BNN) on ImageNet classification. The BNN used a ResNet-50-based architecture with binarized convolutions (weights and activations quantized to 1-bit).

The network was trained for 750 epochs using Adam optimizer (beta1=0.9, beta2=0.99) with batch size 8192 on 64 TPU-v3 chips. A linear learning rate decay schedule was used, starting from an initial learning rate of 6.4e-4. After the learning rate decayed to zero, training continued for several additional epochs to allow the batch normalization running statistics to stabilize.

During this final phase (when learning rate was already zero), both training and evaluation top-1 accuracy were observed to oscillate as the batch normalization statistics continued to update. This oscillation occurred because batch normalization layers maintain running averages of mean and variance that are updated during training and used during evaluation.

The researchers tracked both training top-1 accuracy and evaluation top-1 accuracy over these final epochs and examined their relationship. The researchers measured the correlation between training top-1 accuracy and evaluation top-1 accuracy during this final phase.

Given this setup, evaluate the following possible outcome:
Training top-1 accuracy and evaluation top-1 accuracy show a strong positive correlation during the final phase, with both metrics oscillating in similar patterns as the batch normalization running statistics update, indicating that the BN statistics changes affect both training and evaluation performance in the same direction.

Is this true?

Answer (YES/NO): NO